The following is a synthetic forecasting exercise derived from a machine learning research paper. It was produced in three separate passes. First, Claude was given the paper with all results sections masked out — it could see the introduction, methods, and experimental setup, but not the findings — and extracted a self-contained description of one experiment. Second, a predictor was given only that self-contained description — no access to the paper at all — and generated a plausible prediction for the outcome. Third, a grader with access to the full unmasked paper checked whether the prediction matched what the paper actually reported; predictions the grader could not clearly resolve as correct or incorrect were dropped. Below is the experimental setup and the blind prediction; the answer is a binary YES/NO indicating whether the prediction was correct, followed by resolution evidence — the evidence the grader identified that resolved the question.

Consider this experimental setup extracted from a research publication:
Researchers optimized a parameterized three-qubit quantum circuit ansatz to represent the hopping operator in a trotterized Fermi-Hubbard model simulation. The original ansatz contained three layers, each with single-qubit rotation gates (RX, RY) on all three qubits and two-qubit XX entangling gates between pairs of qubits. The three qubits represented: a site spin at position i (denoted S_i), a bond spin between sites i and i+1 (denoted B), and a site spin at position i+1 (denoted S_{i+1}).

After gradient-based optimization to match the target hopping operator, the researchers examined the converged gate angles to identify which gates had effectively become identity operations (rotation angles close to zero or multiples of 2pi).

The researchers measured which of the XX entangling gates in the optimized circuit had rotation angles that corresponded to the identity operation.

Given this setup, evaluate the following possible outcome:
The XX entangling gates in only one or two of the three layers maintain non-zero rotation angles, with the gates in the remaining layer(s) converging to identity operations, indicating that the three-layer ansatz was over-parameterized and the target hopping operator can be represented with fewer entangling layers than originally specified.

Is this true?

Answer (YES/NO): NO